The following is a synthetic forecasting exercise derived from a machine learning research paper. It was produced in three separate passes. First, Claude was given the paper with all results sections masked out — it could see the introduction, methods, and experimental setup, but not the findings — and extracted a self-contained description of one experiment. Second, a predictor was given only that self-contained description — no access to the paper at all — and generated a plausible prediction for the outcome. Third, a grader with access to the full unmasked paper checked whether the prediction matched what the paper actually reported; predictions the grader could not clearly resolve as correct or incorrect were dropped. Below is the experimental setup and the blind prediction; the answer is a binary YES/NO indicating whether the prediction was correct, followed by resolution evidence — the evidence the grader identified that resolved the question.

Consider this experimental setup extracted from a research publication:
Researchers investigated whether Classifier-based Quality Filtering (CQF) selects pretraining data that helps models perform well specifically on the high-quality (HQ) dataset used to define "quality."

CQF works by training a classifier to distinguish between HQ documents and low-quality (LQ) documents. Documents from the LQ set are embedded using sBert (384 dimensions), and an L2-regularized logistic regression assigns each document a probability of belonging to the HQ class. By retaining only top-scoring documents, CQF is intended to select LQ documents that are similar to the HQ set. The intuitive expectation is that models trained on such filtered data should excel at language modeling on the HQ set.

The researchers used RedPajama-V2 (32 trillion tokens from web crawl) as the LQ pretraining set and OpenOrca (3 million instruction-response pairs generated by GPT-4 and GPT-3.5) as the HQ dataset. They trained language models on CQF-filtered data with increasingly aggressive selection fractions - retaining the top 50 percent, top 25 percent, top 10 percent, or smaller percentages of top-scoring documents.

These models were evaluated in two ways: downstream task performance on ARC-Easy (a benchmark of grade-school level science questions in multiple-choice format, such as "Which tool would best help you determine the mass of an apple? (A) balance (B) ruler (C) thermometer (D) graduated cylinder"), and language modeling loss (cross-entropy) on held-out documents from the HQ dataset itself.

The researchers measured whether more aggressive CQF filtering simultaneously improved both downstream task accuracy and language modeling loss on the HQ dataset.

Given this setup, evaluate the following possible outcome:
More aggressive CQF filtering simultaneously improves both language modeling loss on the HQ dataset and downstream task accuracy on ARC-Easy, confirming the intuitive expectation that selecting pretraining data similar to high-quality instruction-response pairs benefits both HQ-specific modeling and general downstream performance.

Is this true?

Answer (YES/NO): NO